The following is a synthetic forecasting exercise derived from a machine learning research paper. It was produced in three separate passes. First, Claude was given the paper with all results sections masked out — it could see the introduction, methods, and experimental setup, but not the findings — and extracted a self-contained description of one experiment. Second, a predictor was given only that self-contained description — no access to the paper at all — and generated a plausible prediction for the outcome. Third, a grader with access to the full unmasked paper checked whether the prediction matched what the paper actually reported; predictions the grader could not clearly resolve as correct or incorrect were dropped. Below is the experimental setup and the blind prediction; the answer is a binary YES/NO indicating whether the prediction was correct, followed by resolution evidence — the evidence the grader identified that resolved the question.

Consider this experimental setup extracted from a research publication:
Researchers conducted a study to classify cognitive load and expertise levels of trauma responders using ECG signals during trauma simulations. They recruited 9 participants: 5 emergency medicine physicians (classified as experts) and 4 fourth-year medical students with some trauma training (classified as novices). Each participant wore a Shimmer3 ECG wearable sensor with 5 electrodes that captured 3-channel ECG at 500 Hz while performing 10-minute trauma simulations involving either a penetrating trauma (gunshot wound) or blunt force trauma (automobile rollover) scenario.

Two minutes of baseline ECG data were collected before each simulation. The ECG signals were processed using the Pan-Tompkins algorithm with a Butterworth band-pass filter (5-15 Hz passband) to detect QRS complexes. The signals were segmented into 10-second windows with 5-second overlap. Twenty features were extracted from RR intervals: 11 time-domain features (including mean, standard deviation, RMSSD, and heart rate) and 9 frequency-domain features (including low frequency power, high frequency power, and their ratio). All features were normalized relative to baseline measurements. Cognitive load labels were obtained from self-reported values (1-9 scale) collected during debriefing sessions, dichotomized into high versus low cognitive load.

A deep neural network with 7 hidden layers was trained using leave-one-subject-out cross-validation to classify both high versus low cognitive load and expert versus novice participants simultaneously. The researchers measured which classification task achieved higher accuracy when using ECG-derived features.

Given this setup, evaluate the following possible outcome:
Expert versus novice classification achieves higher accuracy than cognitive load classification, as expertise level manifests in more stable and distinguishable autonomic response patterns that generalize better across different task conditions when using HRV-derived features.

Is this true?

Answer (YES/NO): YES